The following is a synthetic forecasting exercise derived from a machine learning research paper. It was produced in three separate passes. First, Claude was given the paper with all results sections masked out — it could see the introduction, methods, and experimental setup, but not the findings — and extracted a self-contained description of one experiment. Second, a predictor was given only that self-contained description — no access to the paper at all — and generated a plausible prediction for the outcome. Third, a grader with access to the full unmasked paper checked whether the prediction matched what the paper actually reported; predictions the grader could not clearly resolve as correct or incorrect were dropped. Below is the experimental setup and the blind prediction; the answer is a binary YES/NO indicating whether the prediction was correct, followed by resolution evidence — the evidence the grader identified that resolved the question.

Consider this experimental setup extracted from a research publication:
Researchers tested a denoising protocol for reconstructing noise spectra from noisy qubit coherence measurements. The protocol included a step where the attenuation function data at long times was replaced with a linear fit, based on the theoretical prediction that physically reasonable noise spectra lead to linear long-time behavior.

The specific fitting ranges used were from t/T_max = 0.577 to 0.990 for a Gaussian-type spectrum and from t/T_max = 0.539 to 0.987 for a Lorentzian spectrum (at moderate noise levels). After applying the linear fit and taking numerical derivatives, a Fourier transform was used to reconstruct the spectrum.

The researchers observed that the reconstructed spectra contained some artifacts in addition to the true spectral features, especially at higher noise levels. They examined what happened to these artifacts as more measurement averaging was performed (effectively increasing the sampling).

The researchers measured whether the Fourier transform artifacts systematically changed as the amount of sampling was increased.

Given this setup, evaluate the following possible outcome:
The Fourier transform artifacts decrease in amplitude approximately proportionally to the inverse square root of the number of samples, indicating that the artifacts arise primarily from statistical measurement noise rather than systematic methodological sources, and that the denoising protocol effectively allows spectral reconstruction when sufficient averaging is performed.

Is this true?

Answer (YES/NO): NO